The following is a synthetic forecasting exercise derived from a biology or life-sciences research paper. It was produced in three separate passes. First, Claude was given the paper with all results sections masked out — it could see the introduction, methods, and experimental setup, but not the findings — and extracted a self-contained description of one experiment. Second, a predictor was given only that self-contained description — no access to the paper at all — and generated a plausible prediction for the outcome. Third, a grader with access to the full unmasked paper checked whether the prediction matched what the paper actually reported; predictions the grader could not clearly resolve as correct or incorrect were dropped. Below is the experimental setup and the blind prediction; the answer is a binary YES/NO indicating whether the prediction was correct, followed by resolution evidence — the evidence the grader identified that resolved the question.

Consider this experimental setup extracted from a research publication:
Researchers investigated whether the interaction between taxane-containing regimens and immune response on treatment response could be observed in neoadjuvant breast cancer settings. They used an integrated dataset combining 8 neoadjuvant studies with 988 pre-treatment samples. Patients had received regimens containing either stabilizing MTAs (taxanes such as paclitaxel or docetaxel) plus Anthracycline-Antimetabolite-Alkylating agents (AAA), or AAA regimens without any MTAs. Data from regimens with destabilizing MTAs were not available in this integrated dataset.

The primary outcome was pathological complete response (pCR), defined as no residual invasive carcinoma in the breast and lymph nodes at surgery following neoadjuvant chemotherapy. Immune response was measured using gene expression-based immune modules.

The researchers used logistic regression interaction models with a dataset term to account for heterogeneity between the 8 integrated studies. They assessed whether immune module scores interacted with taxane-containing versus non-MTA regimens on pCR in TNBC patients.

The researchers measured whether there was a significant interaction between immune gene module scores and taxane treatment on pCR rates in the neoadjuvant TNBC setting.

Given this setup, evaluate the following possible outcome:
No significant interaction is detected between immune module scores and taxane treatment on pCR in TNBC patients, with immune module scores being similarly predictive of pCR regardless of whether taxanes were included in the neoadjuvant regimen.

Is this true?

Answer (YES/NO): NO